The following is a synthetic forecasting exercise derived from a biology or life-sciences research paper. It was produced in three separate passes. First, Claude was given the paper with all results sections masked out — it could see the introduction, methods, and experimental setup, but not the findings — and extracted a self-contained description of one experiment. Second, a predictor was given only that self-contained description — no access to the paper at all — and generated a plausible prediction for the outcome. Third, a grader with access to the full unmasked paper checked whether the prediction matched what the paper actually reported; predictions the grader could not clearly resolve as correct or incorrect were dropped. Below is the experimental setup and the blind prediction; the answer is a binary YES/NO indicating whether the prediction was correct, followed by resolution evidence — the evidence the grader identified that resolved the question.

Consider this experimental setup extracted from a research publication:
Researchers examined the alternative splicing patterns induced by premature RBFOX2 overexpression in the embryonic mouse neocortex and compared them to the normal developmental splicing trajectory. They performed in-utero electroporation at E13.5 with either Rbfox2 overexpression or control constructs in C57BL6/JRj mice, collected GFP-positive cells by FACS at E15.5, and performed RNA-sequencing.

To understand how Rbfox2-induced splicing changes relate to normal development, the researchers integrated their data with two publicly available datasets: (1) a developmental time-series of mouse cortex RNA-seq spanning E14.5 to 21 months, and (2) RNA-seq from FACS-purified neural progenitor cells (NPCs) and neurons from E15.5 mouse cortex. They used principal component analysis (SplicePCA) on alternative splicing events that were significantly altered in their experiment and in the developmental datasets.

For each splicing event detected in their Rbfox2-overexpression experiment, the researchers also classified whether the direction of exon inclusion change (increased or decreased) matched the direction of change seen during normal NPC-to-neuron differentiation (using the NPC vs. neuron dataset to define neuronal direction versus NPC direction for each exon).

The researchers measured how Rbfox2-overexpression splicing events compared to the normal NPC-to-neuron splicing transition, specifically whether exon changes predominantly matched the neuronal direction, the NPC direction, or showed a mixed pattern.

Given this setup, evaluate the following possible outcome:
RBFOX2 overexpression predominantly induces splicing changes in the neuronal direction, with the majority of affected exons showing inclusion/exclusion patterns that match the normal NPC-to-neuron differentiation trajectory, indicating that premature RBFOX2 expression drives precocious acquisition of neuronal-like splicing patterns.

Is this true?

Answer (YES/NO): NO